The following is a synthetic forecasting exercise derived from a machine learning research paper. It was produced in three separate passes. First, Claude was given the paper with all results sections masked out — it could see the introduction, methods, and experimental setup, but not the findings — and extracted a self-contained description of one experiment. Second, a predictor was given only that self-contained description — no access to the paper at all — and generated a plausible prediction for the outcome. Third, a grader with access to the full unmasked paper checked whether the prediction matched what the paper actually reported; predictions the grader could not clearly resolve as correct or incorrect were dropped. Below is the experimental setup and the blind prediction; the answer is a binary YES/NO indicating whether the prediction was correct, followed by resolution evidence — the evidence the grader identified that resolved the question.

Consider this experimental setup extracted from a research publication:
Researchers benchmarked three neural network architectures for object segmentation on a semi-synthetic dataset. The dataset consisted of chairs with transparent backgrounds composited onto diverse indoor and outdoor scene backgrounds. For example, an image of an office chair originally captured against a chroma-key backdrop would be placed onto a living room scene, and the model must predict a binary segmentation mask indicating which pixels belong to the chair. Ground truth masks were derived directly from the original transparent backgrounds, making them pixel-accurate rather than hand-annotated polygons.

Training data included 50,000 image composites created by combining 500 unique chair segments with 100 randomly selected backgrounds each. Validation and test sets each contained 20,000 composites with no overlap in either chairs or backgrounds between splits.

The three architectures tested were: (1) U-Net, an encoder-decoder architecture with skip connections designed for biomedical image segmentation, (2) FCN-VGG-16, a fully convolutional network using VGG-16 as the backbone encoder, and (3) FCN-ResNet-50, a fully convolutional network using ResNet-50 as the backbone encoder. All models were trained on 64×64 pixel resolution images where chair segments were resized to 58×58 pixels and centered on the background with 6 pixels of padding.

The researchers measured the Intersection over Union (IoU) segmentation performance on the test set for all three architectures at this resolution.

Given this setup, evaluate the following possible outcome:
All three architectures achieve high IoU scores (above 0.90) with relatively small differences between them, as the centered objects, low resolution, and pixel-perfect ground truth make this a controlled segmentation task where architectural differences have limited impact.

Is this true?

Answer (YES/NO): NO